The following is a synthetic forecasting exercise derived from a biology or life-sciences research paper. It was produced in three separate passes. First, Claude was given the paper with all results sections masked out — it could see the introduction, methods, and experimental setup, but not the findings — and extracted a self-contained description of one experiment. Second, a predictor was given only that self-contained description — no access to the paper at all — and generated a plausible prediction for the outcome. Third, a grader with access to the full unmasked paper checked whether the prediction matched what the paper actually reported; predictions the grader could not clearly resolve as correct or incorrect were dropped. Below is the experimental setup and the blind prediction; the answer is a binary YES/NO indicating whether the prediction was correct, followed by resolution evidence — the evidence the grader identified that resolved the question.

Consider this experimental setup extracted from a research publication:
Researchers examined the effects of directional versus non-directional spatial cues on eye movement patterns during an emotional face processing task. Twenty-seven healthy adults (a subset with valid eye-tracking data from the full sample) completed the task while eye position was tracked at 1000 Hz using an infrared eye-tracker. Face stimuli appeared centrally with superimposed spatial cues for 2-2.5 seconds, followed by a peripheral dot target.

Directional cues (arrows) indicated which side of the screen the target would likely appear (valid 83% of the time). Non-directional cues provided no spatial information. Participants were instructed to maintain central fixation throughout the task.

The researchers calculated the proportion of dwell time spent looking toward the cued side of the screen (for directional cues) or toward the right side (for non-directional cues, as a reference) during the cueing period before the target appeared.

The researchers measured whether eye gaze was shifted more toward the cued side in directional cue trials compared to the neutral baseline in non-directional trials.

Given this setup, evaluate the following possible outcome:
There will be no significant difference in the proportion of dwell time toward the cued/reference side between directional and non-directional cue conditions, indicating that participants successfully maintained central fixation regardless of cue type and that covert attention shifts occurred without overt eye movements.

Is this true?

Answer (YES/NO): YES